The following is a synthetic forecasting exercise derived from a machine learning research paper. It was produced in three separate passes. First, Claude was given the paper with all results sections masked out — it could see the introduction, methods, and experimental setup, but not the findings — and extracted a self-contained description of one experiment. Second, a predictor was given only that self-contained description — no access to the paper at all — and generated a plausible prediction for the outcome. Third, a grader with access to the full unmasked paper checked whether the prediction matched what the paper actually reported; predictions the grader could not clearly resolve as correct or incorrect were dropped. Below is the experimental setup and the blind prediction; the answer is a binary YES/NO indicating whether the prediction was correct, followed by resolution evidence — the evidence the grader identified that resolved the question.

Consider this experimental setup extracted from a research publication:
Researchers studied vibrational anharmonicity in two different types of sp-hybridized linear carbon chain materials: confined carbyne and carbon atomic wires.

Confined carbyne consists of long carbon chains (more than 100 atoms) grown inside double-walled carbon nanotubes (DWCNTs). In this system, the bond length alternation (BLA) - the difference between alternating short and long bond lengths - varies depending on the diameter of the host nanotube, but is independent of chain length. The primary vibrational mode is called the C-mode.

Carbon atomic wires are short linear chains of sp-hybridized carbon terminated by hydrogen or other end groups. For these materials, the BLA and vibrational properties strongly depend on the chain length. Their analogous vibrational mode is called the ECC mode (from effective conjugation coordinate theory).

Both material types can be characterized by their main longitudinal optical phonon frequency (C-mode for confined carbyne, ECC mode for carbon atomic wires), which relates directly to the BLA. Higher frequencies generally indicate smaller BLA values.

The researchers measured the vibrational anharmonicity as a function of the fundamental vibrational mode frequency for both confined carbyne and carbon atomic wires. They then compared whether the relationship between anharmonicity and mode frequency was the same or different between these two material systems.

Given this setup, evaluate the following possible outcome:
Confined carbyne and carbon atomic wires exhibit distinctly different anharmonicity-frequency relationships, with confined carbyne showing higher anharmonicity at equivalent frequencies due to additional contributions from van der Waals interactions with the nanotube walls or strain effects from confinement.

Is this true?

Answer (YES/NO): NO